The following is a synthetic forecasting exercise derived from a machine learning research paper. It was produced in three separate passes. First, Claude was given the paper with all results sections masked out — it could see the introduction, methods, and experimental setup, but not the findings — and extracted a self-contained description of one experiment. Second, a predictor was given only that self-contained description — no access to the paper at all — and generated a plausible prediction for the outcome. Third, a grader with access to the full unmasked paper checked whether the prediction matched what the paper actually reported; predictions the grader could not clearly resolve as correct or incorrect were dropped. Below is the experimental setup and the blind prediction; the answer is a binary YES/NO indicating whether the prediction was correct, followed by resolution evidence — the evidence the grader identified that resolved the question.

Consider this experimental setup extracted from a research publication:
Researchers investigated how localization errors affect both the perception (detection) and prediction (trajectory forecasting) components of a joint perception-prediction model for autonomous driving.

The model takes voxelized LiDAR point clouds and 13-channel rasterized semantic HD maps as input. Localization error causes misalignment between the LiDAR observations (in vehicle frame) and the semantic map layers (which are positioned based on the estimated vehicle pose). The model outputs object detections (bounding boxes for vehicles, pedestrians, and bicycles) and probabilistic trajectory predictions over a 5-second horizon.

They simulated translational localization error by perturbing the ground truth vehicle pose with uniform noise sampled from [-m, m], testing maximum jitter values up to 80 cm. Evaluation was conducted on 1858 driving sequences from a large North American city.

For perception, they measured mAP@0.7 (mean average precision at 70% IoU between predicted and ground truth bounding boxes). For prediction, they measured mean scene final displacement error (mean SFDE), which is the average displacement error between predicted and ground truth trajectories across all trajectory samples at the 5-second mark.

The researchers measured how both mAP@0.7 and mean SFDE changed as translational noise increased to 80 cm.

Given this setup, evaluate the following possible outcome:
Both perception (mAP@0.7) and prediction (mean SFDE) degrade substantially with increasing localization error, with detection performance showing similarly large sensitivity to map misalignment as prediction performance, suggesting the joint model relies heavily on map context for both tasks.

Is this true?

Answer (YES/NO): NO